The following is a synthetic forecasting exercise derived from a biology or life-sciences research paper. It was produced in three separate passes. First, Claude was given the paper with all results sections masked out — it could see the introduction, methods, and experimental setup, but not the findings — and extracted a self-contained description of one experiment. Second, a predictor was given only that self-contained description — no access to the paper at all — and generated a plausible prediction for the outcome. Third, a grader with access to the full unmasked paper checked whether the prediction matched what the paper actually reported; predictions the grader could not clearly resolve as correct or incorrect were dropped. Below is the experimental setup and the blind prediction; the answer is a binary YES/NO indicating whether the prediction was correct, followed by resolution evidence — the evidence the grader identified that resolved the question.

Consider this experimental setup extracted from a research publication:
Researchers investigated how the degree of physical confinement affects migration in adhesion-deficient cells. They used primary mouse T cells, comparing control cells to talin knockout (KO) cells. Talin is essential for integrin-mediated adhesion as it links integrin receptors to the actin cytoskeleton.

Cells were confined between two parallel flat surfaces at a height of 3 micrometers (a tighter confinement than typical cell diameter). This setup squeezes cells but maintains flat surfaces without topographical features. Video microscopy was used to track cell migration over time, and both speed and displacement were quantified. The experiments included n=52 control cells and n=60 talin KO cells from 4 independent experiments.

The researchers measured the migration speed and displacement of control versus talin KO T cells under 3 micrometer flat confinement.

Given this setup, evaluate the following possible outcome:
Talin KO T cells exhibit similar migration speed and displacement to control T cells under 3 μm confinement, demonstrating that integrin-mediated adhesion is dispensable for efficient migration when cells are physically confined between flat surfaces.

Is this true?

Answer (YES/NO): NO